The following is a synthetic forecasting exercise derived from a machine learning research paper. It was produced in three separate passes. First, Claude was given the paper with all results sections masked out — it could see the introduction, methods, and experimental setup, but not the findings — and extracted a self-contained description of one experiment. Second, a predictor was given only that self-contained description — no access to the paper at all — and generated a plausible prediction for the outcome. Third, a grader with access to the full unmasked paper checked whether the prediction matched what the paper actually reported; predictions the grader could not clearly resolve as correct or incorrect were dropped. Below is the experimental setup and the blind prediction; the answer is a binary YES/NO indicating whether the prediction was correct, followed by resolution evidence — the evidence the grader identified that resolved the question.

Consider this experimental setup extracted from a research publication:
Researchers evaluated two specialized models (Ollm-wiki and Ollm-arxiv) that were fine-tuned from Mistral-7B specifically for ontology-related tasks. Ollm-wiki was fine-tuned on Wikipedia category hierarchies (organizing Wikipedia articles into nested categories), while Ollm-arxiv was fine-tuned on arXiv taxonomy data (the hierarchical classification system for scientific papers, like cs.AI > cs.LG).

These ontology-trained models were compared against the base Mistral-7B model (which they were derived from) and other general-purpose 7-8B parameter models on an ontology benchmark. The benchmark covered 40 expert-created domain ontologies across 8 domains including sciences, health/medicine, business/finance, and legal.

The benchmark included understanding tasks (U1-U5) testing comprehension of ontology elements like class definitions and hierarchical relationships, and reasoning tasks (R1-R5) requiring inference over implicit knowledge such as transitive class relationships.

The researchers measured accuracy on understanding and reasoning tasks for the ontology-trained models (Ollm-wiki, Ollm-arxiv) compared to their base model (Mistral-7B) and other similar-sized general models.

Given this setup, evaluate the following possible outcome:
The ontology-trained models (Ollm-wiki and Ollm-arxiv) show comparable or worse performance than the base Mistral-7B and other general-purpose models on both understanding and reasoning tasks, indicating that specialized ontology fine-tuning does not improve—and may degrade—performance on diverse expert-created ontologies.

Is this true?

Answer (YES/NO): YES